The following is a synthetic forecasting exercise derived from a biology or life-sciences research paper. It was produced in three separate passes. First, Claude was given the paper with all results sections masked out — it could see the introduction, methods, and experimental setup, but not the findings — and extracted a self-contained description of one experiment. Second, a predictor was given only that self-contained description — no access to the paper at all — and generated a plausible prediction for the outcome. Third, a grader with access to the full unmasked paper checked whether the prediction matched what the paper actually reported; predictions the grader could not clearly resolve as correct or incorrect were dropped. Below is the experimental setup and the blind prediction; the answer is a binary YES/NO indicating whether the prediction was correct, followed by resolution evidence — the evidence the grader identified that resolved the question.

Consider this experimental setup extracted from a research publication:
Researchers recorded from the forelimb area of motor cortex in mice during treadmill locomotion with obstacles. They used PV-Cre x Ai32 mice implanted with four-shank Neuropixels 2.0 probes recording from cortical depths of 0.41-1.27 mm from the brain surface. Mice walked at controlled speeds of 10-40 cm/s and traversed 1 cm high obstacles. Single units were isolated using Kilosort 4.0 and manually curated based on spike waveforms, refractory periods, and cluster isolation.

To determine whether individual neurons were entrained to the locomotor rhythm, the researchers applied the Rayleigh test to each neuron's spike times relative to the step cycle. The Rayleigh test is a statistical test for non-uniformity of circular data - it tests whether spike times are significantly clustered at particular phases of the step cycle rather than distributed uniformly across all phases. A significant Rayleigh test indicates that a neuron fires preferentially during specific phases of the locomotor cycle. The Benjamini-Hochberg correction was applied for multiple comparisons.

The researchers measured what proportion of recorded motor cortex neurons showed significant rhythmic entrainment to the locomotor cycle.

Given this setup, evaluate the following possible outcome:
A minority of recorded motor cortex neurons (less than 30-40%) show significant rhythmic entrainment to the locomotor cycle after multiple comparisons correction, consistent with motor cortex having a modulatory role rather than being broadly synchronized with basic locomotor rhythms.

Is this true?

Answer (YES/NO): NO